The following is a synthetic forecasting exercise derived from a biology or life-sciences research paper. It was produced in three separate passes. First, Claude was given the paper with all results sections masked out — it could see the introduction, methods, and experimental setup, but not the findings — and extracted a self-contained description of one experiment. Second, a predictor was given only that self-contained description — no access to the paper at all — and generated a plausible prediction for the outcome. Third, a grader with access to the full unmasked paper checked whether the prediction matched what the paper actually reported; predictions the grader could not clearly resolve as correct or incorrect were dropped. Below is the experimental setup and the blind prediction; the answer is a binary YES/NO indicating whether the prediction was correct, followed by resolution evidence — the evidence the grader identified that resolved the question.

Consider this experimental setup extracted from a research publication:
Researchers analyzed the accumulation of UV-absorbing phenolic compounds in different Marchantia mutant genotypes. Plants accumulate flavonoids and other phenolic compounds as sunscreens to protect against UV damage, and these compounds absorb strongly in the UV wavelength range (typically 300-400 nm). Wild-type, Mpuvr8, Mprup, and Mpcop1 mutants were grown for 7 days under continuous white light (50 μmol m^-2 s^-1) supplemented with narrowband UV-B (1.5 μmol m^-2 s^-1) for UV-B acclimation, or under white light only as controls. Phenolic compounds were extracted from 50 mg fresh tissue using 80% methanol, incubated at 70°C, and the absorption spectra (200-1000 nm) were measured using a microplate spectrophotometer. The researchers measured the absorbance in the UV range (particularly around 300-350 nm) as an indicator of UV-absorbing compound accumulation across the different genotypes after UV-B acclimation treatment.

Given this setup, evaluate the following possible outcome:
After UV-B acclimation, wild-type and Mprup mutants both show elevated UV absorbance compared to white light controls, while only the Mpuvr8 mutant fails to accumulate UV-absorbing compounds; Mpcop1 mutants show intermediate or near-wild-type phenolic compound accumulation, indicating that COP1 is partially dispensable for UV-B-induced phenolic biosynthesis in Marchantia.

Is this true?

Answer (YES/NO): NO